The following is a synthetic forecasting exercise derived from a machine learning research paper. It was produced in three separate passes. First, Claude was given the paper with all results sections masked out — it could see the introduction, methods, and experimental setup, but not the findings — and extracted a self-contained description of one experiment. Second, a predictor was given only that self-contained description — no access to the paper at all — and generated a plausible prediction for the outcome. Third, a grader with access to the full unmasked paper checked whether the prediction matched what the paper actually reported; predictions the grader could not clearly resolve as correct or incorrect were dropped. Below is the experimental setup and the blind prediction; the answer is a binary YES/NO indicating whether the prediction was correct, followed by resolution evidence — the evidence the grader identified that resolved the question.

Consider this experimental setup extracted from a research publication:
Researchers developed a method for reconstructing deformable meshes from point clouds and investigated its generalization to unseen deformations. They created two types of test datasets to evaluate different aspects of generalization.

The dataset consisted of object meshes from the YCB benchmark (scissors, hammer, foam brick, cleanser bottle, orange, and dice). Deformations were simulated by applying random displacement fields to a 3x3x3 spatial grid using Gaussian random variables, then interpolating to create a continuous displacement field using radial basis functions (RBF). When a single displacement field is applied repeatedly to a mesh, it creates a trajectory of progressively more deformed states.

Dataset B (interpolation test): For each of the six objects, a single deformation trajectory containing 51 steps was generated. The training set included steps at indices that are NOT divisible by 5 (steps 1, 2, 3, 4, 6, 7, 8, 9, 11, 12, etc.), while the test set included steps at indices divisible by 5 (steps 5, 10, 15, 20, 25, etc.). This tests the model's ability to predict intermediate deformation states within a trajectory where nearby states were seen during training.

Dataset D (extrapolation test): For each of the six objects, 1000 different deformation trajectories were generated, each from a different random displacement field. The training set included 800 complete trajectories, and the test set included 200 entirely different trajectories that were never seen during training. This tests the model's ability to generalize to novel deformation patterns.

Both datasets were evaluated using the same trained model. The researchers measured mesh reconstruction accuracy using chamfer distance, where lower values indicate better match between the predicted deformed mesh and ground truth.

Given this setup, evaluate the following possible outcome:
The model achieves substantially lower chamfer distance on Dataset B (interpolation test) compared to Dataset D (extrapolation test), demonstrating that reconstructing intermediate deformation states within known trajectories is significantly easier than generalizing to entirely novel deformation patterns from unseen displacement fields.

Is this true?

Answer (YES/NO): YES